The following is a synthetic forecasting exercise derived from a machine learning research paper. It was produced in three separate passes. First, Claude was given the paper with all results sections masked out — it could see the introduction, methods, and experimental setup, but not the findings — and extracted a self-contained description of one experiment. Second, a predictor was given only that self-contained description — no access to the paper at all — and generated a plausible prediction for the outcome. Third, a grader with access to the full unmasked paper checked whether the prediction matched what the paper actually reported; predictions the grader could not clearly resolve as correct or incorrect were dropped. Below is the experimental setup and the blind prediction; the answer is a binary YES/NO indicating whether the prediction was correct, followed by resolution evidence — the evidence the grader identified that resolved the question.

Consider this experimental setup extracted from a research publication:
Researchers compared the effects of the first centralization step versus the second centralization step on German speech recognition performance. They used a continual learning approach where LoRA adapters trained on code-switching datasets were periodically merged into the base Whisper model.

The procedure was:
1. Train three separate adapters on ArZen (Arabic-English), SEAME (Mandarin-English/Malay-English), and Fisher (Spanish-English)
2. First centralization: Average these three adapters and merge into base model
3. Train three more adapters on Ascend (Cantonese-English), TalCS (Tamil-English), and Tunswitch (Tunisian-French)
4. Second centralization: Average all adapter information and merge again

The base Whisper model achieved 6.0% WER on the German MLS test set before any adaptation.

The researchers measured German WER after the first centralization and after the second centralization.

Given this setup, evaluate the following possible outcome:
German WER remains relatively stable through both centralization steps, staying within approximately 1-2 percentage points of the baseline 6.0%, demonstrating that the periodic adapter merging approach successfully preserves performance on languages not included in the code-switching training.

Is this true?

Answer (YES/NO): YES